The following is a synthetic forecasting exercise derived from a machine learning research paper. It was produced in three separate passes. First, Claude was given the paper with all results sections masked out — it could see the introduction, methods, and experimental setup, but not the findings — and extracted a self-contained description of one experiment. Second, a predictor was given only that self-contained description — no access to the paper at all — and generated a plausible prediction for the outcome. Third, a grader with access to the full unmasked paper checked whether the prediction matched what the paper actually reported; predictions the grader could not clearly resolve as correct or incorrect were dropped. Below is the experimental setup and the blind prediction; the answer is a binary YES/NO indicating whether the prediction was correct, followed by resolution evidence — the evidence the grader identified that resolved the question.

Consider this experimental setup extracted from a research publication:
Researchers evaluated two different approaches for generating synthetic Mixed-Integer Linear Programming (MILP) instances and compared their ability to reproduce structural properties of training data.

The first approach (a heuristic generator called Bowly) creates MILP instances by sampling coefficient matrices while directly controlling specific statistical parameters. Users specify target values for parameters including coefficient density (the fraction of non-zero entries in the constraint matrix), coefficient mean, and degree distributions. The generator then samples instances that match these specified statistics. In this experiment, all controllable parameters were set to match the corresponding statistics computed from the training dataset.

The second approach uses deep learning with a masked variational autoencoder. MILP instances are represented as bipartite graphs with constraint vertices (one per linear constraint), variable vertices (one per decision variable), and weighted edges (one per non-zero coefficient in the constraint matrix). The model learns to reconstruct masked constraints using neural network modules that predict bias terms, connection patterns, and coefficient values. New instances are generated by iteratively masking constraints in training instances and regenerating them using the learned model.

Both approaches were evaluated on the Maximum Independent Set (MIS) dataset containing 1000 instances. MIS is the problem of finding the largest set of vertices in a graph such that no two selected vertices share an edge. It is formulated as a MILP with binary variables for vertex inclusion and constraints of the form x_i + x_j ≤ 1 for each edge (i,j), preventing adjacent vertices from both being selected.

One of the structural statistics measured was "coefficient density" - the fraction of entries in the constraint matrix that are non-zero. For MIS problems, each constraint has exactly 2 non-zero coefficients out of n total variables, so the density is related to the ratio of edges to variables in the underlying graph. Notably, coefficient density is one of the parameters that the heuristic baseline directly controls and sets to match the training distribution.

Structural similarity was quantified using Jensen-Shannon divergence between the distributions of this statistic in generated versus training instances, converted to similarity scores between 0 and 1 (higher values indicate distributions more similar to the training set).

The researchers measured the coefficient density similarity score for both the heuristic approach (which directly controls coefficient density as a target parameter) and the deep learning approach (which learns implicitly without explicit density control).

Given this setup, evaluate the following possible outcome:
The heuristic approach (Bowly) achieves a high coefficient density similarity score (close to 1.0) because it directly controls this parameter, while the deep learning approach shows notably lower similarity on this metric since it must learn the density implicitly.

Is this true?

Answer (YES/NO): NO